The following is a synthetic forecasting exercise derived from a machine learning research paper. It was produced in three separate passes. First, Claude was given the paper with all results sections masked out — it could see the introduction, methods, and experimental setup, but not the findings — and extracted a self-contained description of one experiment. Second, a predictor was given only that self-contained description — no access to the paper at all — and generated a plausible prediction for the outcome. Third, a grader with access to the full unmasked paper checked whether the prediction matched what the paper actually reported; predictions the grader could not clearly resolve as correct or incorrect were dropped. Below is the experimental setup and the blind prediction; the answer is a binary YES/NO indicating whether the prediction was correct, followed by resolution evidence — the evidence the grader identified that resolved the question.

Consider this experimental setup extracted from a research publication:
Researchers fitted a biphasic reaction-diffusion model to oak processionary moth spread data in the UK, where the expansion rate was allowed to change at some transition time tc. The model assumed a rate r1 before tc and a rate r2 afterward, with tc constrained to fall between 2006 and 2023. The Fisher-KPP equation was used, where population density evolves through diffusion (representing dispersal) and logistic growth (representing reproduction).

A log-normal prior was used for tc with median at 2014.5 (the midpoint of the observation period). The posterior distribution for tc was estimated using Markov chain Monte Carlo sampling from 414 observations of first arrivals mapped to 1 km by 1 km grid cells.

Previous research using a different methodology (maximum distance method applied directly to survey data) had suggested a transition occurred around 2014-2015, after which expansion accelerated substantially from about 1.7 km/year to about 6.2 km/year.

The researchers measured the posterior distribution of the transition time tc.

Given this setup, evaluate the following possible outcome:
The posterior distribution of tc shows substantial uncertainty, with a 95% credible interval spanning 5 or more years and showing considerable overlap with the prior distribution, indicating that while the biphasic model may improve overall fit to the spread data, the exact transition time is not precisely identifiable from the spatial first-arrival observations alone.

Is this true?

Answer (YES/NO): NO